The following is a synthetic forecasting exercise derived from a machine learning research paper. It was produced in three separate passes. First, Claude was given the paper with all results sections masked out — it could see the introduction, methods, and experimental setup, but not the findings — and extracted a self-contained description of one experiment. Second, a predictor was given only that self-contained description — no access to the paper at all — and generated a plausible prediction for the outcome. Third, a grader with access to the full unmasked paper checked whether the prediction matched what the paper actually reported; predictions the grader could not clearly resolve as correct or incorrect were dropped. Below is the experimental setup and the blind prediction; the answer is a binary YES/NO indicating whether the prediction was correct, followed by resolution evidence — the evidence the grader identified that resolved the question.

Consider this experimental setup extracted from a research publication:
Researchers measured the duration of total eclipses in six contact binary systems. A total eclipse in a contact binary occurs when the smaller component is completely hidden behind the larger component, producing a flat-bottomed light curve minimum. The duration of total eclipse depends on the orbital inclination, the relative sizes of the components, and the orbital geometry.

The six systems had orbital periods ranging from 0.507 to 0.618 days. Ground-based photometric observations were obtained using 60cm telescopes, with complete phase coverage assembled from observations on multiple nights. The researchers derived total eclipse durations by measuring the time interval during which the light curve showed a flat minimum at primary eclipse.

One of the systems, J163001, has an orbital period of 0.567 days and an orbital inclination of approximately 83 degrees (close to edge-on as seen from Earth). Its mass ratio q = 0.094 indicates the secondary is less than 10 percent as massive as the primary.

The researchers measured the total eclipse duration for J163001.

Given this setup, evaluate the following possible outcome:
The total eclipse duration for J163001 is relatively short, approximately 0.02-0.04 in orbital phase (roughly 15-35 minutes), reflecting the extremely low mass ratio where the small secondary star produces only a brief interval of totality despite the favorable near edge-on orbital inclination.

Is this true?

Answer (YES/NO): NO